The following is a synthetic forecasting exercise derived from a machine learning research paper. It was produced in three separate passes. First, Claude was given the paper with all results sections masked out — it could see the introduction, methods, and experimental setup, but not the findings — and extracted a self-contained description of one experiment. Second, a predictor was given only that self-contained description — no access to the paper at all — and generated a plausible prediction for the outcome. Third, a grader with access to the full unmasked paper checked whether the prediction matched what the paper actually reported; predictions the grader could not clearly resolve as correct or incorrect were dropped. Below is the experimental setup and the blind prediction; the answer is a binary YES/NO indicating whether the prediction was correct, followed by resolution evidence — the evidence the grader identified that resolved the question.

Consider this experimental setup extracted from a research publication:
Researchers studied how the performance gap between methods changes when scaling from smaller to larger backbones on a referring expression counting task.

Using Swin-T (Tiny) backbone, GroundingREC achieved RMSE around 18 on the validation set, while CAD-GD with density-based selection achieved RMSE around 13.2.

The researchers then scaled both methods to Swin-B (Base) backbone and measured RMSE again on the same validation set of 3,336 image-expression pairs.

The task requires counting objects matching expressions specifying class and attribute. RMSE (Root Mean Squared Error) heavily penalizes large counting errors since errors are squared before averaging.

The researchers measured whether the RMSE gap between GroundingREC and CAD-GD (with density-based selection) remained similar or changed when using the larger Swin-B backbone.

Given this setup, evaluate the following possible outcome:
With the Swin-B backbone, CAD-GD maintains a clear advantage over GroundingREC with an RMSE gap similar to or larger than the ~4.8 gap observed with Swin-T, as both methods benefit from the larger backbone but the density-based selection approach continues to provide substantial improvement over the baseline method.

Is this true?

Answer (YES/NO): NO